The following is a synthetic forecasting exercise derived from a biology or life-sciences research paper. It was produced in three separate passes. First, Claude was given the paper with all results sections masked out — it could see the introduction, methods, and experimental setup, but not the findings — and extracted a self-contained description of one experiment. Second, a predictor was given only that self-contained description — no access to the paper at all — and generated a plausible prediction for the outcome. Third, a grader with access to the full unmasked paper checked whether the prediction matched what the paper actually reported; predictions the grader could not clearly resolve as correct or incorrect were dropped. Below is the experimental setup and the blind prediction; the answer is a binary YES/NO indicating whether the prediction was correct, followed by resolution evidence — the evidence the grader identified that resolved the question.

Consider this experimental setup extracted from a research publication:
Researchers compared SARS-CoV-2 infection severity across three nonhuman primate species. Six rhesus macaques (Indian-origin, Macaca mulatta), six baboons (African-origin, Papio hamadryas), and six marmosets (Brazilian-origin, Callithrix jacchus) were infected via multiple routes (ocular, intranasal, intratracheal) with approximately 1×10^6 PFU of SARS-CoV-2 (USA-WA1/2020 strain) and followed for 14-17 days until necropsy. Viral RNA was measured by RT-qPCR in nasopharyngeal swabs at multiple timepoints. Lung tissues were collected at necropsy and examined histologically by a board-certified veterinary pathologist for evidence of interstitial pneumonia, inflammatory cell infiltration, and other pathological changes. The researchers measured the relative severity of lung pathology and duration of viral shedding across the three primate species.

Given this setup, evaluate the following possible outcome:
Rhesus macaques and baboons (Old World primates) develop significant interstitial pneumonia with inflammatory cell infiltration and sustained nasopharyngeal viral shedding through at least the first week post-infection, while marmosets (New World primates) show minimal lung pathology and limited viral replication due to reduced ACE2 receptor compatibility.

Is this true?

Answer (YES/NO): NO